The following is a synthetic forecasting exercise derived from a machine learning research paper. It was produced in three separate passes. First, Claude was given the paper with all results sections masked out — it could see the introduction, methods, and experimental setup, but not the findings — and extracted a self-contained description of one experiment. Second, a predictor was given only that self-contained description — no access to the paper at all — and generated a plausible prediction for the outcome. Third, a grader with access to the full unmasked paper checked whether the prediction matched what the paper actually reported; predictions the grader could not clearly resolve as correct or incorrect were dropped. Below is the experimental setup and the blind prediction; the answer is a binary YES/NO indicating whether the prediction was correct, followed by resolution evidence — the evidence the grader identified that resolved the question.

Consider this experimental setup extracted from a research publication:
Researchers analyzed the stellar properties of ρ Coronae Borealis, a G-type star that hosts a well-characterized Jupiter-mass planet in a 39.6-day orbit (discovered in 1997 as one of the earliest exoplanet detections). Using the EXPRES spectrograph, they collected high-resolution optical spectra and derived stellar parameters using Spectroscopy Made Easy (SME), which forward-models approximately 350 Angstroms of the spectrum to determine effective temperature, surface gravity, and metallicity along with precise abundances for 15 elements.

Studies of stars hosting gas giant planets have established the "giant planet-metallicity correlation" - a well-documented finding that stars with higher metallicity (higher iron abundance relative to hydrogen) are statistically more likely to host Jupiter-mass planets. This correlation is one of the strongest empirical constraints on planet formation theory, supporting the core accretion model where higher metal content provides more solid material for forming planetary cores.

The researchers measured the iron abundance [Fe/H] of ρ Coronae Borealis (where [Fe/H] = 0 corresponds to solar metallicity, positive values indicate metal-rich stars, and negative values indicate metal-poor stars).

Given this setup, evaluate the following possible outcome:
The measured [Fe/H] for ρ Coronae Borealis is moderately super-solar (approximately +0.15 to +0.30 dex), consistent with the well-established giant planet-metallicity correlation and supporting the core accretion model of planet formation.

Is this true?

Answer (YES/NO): NO